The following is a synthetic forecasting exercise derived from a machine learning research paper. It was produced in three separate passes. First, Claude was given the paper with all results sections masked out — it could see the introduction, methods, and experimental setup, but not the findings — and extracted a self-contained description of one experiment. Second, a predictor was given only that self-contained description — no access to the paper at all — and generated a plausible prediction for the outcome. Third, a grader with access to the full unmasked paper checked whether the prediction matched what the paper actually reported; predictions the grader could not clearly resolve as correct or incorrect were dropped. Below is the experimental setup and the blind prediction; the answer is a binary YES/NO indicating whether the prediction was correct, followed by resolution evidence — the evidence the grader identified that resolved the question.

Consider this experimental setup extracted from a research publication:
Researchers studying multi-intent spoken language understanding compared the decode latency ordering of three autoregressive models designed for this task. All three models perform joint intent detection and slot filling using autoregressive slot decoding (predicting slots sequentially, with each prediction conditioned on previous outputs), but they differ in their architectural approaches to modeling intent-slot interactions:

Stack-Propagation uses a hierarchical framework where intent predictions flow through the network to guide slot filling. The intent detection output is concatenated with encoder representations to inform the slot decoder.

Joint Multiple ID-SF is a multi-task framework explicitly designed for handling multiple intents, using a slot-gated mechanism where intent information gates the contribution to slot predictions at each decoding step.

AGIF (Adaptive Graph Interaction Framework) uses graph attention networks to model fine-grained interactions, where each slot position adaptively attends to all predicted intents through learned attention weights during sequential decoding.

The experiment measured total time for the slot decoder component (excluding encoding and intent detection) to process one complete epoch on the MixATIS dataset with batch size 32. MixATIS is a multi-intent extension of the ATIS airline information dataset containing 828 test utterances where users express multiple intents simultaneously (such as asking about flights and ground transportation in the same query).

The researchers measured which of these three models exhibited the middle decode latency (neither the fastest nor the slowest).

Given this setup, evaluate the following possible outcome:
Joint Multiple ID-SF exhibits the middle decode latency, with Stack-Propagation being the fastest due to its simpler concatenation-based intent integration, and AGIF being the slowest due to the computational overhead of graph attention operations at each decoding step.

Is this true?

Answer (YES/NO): YES